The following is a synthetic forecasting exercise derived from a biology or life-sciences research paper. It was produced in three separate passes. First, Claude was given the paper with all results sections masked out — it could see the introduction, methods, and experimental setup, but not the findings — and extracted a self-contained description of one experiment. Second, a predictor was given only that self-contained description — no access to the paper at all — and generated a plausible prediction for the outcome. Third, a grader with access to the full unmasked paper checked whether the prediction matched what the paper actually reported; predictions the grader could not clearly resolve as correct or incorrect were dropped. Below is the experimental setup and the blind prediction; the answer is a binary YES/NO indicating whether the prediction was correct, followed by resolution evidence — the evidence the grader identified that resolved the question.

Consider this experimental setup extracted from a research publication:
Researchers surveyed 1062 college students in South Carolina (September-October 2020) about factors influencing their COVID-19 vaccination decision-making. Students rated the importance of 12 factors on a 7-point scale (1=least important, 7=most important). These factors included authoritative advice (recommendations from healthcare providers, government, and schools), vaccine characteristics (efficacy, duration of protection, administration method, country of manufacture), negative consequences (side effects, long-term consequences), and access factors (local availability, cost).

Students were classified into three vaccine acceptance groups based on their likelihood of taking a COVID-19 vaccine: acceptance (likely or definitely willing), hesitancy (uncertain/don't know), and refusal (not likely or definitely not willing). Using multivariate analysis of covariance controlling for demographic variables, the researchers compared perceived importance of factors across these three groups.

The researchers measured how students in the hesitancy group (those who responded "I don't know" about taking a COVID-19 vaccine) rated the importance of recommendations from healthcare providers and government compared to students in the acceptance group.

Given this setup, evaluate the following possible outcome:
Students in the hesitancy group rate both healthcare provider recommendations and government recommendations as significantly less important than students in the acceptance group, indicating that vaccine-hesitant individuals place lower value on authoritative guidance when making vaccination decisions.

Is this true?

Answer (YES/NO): NO